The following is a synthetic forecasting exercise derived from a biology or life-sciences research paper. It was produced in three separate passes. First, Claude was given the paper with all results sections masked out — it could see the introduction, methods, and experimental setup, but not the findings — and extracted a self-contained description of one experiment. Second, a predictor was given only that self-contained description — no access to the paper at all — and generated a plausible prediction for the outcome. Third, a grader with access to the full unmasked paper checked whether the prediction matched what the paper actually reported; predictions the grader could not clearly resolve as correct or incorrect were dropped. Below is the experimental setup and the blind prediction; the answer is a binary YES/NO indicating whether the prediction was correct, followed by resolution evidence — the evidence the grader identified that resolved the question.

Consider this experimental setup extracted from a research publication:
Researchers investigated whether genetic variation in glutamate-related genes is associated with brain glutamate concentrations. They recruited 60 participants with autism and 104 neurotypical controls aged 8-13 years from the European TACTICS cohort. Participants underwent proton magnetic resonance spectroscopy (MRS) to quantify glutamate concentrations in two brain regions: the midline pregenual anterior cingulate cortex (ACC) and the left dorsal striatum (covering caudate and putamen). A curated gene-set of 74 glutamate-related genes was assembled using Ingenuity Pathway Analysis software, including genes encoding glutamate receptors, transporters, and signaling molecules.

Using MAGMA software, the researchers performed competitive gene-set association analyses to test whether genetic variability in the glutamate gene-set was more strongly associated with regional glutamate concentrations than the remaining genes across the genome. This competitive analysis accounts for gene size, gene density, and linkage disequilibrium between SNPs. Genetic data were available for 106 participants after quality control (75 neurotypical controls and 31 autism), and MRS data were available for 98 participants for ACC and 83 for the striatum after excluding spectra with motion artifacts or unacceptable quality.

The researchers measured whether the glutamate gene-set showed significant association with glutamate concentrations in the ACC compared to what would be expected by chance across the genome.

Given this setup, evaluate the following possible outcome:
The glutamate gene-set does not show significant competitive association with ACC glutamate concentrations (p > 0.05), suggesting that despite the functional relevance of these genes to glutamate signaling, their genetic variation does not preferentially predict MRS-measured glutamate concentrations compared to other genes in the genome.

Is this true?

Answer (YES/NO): NO